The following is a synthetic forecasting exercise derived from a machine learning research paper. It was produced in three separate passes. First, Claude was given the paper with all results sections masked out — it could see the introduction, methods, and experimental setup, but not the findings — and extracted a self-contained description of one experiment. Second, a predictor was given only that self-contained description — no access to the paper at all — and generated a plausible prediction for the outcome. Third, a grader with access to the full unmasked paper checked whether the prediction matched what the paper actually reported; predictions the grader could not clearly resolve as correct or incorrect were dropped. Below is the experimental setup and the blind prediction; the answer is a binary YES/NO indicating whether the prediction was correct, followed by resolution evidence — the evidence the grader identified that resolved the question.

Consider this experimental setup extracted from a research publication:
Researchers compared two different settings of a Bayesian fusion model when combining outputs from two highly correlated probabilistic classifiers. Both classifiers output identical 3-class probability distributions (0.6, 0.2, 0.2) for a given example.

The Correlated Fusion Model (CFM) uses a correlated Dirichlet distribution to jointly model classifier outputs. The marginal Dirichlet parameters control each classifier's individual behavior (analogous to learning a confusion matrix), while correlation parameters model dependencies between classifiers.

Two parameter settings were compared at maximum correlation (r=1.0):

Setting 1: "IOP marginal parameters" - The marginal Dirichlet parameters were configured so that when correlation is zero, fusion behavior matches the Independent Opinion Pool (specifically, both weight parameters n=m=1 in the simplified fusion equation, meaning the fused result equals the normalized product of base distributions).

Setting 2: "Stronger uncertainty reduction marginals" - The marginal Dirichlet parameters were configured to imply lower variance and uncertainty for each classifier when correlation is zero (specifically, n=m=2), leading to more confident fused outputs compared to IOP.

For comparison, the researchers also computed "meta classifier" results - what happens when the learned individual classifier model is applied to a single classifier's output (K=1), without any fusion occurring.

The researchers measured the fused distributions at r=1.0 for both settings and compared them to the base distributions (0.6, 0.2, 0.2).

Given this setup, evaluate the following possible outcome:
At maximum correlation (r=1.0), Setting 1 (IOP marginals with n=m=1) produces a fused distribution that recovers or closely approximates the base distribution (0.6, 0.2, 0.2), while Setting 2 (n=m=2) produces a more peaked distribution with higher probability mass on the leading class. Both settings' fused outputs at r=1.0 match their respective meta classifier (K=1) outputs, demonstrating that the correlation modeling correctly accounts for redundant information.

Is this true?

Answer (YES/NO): YES